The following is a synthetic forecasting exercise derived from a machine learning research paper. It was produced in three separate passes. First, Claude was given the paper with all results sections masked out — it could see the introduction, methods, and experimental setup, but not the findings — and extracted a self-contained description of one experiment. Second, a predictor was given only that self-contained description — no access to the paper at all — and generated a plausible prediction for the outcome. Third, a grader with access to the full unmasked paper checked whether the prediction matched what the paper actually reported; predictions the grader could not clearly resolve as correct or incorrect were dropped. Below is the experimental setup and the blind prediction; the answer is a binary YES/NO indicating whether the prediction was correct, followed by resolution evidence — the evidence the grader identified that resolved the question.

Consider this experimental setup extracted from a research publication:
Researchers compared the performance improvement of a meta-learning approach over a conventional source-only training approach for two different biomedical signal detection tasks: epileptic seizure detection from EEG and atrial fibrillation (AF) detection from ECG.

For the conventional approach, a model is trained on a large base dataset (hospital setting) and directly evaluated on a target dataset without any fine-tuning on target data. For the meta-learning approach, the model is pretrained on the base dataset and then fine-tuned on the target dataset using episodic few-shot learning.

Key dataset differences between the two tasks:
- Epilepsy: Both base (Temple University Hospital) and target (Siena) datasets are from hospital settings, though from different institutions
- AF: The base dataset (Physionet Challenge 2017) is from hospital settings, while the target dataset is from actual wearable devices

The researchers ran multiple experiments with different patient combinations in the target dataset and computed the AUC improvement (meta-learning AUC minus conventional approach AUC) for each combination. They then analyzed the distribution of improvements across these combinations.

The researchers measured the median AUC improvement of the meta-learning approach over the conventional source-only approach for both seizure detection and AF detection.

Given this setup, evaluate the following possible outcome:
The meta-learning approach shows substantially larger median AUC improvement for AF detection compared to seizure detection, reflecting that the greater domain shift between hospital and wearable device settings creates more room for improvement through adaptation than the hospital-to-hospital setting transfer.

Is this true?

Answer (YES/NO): YES